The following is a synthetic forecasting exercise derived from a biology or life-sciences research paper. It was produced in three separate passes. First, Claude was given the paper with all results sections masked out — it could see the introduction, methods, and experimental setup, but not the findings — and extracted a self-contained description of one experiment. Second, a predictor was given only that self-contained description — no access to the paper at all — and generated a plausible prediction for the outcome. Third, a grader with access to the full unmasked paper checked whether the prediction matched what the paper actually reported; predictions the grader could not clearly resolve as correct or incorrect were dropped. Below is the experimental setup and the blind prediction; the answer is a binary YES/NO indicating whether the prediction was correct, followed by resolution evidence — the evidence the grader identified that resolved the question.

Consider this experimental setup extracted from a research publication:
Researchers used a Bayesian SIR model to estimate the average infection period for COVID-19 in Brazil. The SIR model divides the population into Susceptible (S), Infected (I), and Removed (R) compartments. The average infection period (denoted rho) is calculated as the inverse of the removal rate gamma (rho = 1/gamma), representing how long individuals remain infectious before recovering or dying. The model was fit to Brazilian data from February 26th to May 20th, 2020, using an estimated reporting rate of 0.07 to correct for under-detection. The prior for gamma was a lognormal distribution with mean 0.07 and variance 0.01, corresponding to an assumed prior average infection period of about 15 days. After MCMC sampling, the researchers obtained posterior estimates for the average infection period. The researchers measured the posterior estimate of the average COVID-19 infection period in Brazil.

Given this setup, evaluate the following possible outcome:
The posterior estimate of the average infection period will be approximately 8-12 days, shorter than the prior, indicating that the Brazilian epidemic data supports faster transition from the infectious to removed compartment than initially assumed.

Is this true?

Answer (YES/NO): NO